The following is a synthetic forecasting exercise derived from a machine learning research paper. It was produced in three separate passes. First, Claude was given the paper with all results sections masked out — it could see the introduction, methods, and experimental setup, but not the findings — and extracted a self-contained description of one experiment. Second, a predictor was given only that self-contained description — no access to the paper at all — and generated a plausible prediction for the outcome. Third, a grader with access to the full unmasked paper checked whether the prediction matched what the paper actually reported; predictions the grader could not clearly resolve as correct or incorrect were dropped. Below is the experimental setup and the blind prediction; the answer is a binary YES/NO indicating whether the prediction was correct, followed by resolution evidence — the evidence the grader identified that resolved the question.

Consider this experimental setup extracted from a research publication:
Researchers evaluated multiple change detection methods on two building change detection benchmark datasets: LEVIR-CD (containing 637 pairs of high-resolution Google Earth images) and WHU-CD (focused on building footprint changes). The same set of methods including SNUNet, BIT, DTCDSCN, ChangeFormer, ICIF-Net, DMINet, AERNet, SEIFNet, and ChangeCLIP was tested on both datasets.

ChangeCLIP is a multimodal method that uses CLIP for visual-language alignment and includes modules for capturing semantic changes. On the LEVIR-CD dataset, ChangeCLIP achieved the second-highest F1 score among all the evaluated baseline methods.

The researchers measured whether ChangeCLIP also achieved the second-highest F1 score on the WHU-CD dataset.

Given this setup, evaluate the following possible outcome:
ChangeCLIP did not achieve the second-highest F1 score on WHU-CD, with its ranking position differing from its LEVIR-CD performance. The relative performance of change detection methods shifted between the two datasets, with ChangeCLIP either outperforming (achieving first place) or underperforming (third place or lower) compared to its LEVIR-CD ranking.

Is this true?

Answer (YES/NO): NO